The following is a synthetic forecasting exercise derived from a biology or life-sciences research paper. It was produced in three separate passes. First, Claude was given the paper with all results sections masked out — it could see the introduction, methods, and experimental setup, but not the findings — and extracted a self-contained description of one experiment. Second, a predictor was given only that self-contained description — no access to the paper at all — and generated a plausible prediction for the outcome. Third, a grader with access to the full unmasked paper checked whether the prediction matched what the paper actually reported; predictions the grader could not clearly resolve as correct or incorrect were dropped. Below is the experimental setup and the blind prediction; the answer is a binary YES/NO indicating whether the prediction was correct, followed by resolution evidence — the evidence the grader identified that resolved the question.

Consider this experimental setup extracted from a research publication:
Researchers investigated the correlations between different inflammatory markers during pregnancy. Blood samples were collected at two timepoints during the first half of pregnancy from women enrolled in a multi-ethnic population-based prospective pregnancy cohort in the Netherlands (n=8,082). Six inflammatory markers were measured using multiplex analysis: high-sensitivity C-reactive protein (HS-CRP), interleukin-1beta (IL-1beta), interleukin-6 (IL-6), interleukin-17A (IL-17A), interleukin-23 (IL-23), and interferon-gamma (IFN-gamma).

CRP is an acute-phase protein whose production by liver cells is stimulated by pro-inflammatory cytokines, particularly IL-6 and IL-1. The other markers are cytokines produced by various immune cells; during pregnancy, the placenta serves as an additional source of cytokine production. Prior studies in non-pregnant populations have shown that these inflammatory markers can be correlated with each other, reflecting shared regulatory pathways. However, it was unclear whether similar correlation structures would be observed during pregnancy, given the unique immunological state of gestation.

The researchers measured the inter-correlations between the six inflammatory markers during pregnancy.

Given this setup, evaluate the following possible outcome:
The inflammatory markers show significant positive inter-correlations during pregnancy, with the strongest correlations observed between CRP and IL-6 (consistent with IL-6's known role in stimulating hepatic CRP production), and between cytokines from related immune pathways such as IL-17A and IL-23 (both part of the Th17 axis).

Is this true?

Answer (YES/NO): NO